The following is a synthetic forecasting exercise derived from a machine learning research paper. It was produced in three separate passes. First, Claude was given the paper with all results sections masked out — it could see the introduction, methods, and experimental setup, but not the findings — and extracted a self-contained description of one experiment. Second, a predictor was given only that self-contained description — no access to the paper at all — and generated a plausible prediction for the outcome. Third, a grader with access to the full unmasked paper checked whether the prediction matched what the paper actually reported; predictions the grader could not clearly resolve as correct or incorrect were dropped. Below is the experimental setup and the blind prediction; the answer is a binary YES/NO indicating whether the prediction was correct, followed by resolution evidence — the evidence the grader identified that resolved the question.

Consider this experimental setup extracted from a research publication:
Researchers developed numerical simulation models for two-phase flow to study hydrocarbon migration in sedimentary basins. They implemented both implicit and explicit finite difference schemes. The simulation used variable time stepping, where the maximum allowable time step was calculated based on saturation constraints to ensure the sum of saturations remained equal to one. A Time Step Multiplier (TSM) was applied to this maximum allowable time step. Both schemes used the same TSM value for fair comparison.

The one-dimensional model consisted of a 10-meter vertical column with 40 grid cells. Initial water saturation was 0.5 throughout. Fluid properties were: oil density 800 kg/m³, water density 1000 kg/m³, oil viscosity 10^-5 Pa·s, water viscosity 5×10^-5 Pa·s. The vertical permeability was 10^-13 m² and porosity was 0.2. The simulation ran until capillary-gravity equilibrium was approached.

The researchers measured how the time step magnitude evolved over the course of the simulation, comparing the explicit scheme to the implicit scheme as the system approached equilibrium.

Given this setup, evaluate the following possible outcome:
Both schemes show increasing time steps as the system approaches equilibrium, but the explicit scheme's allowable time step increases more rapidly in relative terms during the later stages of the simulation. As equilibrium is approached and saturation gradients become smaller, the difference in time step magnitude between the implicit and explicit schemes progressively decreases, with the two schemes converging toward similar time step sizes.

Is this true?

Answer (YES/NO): NO